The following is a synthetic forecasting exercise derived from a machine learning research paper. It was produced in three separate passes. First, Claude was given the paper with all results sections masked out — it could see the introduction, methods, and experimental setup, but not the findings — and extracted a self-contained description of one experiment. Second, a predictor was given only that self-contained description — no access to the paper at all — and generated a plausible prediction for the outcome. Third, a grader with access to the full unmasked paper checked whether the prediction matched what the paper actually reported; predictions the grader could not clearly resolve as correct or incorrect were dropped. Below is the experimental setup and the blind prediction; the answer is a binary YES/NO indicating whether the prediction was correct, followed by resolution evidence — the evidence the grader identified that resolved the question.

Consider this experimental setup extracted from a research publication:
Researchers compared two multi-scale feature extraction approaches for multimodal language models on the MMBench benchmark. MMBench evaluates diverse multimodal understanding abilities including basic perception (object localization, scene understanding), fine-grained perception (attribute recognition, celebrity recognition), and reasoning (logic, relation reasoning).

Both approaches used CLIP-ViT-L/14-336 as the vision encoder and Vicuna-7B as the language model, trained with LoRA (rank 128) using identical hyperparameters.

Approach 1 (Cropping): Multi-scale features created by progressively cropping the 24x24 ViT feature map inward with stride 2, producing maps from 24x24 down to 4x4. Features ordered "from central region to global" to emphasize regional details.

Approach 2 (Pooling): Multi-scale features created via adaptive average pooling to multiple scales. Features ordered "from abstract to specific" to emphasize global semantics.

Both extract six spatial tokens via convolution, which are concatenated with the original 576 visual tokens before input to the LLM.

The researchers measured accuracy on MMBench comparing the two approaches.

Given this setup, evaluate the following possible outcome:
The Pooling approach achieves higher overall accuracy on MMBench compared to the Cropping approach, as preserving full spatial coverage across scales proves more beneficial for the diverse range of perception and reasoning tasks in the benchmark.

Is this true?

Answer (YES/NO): NO